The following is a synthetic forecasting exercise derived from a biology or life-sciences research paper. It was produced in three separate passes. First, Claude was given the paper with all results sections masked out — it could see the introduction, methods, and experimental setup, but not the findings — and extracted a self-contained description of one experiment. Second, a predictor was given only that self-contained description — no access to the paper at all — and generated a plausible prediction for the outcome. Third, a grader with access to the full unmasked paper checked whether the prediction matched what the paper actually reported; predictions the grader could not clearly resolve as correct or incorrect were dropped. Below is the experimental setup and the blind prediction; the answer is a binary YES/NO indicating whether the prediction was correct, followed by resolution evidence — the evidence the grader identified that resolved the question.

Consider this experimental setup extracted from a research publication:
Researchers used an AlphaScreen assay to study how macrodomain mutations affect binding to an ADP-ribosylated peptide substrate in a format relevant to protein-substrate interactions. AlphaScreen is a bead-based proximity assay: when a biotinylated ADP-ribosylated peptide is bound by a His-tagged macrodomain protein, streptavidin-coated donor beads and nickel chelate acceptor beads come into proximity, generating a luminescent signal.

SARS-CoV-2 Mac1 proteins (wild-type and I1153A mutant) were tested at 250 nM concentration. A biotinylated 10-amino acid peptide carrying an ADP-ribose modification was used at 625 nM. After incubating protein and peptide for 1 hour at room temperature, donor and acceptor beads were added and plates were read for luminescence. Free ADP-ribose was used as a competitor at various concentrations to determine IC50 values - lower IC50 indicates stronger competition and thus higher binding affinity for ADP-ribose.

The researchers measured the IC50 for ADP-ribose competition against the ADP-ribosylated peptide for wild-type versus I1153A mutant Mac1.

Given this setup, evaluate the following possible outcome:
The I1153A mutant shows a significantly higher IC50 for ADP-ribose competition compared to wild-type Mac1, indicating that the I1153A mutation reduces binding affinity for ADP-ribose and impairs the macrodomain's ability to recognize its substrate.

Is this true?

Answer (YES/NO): NO